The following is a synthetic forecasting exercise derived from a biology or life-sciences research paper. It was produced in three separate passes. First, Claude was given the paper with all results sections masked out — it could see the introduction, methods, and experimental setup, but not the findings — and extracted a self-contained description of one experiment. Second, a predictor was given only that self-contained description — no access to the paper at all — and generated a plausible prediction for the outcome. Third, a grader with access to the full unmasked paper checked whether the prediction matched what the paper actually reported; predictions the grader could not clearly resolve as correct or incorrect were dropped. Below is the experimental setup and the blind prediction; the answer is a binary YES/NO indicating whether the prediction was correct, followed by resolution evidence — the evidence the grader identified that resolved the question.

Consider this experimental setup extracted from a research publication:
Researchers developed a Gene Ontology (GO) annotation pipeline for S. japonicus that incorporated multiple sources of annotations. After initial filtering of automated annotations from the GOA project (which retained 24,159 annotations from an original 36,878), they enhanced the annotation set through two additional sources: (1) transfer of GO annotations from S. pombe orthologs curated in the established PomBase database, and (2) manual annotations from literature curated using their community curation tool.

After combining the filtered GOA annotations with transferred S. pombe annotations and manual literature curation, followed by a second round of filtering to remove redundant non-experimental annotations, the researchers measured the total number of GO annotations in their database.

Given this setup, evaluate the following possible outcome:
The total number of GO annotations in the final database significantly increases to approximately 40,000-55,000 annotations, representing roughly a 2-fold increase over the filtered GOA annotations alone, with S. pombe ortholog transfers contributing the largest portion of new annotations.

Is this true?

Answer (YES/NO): NO